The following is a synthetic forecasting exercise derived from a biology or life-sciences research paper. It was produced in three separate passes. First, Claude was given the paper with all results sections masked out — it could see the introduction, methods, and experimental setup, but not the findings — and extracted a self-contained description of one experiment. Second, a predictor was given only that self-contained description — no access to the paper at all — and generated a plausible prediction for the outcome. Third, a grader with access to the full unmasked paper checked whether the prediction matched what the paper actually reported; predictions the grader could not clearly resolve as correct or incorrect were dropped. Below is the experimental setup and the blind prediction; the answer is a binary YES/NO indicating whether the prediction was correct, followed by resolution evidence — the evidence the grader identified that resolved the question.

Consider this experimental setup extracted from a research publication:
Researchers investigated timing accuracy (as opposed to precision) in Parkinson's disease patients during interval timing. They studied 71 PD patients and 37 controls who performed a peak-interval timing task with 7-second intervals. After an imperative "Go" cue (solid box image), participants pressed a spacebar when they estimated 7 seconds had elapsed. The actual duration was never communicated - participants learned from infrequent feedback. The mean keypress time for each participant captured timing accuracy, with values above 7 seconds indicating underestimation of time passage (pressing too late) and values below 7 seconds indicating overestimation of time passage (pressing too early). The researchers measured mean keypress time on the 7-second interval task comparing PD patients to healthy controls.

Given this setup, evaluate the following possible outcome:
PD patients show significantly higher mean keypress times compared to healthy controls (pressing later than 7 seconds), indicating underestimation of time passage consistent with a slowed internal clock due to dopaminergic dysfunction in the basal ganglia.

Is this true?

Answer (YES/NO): NO